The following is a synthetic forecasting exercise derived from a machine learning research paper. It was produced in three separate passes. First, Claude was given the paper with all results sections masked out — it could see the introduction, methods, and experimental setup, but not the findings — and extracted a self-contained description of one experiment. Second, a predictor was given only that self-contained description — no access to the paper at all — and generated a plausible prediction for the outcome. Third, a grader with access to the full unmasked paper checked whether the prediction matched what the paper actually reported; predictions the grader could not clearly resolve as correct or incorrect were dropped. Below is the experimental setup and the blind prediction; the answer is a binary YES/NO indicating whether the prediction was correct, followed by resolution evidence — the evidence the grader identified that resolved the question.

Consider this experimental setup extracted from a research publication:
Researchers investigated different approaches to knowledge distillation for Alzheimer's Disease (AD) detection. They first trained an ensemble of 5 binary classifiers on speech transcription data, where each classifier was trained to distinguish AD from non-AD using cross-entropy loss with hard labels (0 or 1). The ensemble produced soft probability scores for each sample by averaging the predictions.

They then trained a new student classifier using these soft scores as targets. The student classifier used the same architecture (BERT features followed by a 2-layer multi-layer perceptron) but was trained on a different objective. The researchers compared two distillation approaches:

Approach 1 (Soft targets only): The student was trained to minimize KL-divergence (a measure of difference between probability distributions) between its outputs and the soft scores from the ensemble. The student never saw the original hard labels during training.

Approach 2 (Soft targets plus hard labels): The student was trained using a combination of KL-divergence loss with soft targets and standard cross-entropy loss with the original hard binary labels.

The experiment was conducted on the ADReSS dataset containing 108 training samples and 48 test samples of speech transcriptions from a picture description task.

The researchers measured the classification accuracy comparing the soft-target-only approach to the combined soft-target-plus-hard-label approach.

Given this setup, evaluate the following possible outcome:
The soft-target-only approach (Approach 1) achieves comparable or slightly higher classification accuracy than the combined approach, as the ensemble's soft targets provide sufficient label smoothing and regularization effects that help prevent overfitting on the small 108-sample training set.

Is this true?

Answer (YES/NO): YES